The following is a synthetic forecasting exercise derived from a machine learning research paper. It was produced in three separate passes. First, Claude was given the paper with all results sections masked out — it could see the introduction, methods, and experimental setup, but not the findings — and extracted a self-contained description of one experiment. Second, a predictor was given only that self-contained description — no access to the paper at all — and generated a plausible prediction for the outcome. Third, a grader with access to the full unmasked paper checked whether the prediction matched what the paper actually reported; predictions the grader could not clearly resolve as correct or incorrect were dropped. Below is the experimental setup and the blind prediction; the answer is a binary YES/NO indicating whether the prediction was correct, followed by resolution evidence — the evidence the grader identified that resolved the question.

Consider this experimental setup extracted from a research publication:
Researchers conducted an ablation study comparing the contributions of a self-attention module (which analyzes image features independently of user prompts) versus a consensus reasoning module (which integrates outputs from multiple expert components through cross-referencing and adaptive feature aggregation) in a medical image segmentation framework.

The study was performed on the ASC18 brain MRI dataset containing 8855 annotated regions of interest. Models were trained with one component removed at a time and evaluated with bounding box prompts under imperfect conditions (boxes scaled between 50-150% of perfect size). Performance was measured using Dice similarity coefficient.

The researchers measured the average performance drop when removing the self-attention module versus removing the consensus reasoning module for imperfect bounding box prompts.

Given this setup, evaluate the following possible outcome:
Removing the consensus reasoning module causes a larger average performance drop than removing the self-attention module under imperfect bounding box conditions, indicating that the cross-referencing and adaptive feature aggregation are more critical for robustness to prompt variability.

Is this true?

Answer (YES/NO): NO